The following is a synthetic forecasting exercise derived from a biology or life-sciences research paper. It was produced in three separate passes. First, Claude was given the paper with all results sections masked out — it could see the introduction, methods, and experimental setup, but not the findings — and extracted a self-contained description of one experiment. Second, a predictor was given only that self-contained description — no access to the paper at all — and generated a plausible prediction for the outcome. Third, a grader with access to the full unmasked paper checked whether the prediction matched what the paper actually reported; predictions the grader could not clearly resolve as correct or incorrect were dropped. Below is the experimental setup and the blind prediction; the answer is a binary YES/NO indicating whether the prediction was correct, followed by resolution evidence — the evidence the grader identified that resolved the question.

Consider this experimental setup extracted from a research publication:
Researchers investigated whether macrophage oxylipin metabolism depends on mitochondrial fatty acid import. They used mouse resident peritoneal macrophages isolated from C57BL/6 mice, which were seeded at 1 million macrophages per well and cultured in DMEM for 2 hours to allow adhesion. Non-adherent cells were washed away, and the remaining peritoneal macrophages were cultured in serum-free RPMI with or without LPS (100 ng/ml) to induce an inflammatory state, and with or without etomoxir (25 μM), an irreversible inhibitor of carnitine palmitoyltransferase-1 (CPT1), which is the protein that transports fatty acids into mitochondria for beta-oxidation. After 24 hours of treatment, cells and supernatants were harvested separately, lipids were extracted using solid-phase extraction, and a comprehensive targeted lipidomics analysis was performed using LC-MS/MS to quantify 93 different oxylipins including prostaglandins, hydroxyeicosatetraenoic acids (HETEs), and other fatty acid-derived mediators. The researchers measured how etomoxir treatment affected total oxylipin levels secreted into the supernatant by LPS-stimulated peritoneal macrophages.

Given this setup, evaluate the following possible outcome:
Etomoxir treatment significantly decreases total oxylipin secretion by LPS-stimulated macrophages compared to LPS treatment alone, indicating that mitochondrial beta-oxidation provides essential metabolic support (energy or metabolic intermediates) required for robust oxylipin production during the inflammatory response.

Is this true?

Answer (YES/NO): NO